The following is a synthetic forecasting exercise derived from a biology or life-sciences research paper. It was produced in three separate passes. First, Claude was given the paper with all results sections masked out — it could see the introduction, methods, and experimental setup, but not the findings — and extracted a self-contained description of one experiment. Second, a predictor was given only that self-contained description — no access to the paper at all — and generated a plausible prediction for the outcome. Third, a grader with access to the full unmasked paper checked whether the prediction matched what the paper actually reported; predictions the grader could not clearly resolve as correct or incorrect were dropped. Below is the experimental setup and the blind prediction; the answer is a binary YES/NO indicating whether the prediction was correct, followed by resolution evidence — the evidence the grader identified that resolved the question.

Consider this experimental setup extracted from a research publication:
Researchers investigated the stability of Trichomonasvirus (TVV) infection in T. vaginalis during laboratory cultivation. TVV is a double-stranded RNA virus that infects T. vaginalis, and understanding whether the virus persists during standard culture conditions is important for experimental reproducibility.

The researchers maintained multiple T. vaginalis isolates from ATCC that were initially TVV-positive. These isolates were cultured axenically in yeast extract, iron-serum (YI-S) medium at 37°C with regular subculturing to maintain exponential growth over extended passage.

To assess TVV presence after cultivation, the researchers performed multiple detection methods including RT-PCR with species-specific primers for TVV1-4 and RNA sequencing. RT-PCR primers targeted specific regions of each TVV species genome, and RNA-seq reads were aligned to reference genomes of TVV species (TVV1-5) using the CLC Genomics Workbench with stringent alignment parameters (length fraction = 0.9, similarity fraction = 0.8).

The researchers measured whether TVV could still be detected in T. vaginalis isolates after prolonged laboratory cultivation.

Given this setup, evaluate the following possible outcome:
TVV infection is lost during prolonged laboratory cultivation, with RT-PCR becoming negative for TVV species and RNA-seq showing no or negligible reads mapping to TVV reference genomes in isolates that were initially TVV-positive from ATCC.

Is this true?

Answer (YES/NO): NO